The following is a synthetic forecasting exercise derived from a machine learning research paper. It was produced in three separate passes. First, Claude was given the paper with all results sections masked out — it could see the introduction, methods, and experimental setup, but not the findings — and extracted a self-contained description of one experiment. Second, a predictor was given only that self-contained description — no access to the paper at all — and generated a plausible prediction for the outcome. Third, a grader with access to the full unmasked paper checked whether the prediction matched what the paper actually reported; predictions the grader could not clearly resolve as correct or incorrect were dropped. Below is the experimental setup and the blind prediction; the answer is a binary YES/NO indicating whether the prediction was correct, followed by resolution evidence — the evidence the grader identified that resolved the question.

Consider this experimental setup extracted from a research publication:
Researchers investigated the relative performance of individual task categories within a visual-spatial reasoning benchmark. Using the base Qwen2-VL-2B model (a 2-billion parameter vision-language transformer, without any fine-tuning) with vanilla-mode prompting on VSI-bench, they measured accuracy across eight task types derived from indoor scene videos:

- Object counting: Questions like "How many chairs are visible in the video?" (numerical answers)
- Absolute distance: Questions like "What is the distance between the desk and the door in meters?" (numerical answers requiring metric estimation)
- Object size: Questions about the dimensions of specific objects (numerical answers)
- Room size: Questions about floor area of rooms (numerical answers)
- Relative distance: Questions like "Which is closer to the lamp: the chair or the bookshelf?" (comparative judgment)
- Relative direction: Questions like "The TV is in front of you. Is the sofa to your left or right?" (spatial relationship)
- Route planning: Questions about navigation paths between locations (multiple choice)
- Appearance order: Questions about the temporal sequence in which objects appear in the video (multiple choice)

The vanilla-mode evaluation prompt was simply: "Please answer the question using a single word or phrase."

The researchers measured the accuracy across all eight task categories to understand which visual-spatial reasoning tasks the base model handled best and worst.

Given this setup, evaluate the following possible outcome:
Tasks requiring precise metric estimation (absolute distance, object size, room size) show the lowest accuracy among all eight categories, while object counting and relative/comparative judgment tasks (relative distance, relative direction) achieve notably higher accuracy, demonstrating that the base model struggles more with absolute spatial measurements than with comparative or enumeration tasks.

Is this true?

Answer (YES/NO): NO